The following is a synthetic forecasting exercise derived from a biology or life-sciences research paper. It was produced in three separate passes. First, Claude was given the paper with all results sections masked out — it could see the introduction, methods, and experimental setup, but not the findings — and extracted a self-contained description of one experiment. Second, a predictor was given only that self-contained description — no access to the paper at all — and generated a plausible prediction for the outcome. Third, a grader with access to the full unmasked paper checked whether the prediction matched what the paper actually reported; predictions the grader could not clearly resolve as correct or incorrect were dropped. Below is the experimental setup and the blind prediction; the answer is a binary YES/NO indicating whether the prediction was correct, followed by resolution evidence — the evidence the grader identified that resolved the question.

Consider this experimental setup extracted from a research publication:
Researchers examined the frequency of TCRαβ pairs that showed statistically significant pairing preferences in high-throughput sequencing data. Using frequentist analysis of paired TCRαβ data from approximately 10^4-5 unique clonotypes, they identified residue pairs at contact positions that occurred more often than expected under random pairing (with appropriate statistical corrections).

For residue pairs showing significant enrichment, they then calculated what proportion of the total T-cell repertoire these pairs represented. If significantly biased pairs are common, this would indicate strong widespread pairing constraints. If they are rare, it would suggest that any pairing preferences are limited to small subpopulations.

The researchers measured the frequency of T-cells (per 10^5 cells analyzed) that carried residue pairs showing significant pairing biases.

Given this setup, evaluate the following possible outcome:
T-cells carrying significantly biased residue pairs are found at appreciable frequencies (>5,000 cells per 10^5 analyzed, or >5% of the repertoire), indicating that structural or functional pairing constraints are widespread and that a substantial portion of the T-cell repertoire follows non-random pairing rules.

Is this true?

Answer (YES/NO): NO